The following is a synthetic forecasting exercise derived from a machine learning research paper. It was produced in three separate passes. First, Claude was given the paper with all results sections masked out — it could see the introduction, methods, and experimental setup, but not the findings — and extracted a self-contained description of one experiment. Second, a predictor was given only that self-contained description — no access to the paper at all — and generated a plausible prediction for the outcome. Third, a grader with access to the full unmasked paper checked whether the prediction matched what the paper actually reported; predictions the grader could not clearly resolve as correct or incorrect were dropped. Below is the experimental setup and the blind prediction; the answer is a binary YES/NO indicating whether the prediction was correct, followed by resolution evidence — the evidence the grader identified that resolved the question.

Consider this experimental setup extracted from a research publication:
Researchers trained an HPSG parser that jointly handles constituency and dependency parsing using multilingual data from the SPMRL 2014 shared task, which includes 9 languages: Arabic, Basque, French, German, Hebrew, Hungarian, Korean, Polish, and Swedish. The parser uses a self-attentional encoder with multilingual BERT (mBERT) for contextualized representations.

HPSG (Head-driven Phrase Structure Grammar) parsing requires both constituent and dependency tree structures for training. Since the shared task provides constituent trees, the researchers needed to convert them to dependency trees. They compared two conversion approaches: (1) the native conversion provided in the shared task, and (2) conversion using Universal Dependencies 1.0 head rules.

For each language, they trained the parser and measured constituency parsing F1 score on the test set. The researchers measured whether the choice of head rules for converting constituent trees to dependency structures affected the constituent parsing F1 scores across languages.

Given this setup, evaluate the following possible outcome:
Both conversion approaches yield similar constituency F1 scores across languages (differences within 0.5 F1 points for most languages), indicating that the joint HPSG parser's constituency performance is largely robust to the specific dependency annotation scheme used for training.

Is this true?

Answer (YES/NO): YES